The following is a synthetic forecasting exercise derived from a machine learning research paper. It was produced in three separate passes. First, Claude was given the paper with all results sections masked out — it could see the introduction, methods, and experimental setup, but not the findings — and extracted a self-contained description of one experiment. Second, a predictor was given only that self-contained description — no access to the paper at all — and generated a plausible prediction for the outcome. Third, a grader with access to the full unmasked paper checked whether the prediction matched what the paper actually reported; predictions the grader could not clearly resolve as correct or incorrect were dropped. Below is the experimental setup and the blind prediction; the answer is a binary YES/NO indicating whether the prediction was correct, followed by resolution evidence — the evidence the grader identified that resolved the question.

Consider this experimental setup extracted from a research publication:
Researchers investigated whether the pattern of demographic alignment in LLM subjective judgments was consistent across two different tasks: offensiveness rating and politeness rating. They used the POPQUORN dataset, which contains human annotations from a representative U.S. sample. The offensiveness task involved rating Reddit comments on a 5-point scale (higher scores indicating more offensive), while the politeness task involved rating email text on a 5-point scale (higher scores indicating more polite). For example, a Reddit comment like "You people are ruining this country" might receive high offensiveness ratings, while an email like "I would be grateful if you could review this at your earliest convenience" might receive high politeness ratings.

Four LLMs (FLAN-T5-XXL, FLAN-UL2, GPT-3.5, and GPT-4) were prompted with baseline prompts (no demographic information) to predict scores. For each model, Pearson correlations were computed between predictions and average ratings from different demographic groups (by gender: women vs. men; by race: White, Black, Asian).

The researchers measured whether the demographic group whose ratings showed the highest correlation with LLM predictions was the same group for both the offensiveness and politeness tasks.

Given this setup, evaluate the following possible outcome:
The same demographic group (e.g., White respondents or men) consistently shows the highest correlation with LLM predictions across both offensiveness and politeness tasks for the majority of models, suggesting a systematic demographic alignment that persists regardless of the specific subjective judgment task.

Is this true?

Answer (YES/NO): YES